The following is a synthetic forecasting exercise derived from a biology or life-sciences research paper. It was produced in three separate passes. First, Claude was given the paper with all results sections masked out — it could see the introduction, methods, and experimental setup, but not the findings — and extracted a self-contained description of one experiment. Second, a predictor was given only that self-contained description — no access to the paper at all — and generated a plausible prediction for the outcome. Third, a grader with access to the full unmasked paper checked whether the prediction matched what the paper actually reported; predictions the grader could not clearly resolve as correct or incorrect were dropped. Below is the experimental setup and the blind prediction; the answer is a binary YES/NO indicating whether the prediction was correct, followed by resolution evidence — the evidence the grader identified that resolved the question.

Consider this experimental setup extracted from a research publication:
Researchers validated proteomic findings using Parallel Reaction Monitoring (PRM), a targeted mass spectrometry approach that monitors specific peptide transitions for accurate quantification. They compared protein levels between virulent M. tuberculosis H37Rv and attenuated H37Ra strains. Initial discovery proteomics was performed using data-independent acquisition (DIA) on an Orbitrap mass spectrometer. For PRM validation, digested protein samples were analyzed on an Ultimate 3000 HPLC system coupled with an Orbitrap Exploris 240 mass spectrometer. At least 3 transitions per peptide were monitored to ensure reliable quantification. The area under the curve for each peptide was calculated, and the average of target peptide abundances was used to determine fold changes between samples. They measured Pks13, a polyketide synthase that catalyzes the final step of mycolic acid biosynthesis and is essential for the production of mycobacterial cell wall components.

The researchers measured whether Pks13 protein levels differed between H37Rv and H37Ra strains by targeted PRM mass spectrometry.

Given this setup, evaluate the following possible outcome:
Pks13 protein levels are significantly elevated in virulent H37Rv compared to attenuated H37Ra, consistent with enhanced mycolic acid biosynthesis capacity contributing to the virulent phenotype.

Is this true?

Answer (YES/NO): YES